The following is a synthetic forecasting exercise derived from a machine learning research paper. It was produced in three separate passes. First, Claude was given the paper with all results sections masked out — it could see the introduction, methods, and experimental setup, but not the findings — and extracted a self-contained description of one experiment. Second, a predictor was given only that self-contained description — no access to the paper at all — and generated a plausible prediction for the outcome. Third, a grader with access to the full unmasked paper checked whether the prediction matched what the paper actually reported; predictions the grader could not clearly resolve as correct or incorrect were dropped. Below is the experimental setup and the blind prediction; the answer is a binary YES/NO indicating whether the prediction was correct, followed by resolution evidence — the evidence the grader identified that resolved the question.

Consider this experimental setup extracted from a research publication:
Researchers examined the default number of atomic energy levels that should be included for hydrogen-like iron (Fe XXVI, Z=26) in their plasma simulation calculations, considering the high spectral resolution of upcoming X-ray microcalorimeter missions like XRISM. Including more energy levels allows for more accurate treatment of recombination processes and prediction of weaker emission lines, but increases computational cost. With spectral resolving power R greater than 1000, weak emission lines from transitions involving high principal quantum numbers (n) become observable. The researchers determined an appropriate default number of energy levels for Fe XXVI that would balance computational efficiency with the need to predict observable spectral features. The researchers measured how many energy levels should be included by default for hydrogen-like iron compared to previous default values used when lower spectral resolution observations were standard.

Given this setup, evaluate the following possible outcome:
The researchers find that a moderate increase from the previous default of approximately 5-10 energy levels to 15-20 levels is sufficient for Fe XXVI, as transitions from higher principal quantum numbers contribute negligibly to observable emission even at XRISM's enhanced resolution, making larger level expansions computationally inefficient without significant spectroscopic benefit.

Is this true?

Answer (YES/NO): NO